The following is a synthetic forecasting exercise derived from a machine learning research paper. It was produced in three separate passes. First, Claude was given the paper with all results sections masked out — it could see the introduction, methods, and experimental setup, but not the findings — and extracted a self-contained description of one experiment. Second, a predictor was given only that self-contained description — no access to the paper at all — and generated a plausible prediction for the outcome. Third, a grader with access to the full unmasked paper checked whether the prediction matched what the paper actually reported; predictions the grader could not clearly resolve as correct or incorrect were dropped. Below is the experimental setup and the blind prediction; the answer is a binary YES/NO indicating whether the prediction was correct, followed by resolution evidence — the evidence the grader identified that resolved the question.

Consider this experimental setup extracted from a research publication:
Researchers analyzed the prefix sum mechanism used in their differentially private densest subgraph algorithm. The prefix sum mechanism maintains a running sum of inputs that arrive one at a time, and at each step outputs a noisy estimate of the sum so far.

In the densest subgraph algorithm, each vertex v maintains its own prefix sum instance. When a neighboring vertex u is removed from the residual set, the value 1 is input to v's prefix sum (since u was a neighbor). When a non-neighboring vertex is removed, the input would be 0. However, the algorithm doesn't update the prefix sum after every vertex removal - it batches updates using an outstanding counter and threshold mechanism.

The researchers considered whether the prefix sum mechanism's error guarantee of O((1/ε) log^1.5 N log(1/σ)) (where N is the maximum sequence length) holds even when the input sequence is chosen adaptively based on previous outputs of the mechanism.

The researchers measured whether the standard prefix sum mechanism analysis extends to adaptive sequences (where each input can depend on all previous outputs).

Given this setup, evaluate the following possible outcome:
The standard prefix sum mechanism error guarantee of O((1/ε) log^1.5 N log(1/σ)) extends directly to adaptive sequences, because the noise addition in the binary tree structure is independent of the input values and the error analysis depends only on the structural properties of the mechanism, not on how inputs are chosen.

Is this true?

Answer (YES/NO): YES